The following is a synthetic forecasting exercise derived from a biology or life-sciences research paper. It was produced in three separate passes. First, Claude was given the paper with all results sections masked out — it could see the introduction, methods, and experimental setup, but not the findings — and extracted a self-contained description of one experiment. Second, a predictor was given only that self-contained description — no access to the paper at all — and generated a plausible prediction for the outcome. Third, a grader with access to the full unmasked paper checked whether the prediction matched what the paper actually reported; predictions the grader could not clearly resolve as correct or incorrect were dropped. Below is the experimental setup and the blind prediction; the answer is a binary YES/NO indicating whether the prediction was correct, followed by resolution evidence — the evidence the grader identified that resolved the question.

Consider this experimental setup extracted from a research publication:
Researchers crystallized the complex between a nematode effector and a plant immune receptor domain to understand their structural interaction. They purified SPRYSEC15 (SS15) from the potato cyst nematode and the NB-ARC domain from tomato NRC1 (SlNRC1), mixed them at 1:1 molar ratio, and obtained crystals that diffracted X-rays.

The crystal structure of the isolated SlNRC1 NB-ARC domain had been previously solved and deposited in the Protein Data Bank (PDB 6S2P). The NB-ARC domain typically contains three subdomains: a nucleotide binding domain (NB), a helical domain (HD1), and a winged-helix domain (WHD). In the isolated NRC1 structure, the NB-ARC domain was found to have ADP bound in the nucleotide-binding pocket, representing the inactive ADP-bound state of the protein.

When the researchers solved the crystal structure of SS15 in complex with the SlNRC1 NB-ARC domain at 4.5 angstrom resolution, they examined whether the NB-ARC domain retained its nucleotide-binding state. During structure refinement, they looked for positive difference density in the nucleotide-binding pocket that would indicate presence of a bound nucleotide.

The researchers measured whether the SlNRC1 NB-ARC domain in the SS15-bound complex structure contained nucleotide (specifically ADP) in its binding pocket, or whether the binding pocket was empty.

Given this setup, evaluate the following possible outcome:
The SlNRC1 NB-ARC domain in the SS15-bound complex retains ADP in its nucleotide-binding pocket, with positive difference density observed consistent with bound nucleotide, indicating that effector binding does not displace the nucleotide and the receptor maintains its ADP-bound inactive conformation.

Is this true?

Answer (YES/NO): YES